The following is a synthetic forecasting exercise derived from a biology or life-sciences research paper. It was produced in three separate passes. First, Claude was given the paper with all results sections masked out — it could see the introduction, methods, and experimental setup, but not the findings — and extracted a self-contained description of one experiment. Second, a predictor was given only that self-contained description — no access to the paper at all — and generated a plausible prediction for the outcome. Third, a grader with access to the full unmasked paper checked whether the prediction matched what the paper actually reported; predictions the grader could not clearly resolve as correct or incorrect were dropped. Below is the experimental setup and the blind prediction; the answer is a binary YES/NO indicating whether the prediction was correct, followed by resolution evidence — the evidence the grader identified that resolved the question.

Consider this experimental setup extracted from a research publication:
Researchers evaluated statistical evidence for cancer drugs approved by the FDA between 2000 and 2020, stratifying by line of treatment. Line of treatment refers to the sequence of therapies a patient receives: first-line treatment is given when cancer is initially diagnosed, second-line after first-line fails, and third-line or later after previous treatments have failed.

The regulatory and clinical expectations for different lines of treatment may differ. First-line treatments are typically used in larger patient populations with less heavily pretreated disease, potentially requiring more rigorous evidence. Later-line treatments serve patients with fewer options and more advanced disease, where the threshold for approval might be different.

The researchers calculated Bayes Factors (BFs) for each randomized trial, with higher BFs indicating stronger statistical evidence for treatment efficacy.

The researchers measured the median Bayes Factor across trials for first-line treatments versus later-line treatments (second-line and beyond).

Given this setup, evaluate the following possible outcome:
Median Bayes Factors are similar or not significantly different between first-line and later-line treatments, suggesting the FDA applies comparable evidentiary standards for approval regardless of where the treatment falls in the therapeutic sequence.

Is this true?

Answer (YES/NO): YES